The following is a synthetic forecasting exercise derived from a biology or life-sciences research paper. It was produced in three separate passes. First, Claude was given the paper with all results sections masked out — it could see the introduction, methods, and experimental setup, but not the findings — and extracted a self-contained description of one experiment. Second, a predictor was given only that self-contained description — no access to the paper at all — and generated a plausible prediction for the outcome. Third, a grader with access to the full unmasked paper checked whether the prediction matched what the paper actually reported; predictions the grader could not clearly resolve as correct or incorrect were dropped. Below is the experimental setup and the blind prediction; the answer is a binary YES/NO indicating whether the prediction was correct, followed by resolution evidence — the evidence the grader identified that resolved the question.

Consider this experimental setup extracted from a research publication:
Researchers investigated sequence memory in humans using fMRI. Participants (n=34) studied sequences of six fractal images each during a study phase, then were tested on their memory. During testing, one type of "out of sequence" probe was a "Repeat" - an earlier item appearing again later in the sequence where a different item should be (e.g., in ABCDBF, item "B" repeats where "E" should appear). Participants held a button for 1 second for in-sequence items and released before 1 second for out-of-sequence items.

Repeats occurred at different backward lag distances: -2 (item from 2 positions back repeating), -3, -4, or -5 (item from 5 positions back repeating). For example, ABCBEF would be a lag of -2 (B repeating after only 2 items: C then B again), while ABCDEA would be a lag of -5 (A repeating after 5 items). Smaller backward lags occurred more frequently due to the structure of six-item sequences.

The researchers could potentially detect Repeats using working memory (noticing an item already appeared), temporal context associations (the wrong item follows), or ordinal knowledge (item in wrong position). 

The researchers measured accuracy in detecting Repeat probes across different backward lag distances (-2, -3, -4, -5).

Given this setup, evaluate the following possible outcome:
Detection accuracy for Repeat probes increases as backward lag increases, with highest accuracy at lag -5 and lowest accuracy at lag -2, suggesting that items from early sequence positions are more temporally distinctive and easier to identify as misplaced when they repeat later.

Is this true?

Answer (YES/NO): NO